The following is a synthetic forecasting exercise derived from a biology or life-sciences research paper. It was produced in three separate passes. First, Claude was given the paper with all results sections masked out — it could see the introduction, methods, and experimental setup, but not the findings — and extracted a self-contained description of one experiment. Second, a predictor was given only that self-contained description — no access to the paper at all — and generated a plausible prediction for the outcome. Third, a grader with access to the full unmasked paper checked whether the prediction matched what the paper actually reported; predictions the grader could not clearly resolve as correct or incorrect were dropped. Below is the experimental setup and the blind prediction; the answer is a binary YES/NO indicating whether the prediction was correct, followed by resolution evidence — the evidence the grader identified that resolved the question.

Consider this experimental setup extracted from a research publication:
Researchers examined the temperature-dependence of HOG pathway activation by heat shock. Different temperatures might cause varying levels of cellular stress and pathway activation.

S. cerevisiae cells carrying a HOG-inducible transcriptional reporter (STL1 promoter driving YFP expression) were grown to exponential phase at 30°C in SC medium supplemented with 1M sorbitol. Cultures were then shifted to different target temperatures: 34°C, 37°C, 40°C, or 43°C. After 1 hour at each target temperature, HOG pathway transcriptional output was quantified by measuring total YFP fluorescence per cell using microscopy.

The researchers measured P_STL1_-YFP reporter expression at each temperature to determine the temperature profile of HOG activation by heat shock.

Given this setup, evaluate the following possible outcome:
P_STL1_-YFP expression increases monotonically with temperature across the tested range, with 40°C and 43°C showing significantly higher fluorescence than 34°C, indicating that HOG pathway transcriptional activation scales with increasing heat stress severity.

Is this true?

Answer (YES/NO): NO